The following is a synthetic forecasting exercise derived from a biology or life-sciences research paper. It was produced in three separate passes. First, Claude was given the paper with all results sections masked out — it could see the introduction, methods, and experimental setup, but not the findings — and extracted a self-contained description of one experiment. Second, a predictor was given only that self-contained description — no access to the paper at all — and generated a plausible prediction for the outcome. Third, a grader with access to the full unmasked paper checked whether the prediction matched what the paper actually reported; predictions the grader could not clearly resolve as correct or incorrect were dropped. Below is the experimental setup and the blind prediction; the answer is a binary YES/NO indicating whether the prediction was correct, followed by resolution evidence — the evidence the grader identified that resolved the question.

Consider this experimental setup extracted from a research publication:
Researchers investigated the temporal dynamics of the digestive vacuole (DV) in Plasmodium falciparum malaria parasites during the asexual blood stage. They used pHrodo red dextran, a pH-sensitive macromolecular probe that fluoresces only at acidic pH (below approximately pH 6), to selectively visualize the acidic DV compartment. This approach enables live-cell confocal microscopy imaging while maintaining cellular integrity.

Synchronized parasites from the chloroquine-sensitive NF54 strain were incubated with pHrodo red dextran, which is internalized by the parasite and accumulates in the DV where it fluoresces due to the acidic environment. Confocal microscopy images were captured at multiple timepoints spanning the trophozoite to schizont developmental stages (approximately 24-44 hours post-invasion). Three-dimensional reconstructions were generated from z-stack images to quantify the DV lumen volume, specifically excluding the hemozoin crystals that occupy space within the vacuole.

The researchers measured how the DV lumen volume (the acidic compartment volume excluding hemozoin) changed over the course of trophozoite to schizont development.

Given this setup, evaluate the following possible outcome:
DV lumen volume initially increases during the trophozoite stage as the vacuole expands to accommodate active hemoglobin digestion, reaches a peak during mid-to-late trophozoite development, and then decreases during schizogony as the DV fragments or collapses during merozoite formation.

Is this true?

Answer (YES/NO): YES